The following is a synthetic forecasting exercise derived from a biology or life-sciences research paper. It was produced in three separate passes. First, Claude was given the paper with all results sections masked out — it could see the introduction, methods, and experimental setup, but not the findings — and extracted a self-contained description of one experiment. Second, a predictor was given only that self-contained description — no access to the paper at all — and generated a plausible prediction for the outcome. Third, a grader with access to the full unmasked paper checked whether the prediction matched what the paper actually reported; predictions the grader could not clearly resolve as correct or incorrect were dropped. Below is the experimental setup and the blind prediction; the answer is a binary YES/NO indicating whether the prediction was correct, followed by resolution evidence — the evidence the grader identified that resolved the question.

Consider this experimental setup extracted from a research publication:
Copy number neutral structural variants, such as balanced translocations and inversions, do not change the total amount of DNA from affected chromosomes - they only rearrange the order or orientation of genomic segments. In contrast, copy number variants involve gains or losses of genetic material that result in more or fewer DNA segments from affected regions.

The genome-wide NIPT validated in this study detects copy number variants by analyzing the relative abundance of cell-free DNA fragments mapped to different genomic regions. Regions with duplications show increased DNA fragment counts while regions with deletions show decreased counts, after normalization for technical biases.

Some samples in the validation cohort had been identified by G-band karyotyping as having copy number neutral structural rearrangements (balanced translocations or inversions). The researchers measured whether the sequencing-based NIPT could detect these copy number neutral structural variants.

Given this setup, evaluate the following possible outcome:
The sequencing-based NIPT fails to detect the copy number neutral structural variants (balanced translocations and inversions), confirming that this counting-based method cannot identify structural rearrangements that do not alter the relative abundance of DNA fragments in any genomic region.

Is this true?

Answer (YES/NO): YES